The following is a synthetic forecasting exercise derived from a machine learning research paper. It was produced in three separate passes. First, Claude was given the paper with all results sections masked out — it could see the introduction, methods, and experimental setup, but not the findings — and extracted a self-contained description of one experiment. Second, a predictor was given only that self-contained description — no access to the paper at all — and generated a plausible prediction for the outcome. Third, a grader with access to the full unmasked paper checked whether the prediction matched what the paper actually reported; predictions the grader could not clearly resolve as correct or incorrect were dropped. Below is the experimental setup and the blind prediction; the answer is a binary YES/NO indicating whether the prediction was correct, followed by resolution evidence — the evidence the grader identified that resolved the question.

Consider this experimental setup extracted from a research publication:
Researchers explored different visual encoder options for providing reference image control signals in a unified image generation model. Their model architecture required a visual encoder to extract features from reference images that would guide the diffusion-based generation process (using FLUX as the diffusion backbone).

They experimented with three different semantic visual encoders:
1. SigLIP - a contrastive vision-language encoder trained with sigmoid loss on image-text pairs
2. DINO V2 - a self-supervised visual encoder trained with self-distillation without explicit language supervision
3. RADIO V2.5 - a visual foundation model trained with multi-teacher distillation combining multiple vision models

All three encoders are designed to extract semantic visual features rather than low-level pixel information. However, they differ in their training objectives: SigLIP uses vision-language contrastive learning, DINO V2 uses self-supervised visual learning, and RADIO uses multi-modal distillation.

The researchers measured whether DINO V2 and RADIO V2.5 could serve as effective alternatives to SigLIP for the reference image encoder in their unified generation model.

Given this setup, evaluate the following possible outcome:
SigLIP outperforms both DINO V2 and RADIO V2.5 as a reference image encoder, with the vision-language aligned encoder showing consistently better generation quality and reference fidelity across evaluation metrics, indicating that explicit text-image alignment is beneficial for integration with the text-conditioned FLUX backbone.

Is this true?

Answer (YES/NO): NO